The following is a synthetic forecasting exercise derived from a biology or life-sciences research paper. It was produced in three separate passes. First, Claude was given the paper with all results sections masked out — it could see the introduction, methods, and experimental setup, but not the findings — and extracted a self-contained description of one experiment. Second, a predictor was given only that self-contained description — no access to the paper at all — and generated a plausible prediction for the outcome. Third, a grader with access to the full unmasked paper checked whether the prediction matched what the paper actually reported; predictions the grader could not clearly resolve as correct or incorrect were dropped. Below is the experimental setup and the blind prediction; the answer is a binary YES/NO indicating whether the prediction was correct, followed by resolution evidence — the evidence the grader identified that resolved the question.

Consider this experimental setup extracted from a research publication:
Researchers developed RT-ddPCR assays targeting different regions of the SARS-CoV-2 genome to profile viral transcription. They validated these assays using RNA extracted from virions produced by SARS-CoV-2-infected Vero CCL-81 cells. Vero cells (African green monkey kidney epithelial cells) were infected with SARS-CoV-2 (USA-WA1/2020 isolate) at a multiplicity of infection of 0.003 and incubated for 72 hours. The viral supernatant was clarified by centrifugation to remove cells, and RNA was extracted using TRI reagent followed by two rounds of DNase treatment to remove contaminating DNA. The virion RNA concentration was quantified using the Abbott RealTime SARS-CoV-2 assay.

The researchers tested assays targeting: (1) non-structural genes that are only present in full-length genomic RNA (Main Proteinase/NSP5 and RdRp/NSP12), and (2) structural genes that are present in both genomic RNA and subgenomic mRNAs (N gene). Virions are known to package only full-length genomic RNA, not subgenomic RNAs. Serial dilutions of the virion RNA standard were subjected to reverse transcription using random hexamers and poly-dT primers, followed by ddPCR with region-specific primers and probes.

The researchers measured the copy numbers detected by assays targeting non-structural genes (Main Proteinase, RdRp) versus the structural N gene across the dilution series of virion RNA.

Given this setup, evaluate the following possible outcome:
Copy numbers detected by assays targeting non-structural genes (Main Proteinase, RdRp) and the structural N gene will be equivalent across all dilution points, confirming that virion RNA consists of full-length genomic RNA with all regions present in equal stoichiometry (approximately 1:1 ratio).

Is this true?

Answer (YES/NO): NO